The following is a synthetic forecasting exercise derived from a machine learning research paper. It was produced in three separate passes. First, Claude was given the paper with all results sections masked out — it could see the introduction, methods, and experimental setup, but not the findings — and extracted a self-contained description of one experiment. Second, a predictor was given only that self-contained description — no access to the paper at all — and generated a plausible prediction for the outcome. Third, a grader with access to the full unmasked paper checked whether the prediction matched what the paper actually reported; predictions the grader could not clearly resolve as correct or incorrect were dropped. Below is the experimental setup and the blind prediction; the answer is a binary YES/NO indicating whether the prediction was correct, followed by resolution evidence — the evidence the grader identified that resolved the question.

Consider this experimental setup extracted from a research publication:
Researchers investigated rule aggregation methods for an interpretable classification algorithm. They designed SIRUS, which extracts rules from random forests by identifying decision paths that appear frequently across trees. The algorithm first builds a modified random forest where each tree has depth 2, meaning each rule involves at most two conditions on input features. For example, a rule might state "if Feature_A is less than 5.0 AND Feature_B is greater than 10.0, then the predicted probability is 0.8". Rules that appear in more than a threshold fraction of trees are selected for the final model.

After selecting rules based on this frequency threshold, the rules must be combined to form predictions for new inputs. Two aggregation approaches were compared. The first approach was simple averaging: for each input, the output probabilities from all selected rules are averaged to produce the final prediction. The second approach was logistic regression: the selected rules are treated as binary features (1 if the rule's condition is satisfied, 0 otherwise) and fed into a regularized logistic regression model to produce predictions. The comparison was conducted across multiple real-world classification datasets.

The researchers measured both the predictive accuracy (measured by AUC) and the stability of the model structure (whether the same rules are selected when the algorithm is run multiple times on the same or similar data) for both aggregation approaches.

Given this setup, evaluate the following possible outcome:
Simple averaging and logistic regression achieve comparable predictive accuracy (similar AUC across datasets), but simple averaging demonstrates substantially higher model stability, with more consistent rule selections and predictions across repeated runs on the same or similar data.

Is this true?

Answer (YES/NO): YES